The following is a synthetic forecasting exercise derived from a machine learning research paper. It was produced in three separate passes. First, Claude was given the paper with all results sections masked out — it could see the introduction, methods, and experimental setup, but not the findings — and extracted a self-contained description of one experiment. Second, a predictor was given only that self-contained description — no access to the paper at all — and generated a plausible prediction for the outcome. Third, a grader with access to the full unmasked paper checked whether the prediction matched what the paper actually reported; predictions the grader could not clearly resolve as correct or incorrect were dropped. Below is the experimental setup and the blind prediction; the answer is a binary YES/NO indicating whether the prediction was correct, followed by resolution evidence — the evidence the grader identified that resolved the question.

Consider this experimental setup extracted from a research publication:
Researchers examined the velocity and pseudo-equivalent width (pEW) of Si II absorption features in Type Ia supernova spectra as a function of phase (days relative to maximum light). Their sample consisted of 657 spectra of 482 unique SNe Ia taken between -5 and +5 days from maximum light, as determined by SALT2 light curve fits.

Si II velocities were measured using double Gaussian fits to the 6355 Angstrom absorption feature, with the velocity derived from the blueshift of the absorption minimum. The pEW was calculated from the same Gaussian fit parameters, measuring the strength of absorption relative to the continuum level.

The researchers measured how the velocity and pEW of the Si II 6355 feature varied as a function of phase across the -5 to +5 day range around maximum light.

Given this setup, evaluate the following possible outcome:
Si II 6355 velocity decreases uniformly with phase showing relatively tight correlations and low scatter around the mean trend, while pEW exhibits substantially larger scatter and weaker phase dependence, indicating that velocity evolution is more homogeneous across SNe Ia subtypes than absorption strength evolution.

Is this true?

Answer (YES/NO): NO